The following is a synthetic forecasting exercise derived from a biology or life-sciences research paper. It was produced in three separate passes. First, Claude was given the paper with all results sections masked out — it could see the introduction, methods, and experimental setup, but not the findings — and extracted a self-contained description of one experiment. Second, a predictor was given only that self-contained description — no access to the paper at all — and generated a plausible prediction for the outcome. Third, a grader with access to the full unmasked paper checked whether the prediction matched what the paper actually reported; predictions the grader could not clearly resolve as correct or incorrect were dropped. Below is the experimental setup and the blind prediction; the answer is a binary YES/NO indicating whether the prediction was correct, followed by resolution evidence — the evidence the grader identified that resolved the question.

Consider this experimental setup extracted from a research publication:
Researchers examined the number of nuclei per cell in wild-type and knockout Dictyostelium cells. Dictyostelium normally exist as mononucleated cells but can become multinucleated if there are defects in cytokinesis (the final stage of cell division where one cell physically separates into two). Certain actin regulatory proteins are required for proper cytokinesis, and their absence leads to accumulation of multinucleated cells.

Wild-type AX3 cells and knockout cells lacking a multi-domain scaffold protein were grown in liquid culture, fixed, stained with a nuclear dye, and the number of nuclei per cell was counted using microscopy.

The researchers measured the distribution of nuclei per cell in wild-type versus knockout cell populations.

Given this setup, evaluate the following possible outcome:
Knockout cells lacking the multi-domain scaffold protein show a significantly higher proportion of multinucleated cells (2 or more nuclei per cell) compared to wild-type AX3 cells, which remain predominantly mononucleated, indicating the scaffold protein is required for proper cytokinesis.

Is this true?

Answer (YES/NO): NO